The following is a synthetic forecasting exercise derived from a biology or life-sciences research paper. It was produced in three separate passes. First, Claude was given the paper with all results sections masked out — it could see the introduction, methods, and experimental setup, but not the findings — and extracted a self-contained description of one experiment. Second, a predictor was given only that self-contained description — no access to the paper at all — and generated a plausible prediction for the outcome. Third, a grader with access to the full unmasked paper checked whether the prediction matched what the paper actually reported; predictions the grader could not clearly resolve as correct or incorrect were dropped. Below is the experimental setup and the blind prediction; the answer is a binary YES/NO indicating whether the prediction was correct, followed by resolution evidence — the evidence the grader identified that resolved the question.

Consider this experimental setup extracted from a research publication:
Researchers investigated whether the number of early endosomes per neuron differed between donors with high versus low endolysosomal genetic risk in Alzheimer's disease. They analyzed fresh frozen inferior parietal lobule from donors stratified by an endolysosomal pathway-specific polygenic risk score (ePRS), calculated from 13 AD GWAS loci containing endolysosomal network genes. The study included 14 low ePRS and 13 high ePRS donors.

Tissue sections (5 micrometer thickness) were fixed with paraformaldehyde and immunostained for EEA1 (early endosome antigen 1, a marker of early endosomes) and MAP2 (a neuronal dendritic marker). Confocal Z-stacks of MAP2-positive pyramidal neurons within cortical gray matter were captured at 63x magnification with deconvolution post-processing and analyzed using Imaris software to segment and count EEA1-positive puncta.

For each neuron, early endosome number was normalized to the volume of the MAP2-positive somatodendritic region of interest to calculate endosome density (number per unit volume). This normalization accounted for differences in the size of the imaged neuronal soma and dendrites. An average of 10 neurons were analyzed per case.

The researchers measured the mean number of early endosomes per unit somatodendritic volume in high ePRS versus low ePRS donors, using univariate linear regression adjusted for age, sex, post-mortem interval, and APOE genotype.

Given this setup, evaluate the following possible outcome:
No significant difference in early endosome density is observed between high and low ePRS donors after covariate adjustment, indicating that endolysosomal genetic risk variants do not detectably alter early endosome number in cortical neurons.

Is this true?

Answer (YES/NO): NO